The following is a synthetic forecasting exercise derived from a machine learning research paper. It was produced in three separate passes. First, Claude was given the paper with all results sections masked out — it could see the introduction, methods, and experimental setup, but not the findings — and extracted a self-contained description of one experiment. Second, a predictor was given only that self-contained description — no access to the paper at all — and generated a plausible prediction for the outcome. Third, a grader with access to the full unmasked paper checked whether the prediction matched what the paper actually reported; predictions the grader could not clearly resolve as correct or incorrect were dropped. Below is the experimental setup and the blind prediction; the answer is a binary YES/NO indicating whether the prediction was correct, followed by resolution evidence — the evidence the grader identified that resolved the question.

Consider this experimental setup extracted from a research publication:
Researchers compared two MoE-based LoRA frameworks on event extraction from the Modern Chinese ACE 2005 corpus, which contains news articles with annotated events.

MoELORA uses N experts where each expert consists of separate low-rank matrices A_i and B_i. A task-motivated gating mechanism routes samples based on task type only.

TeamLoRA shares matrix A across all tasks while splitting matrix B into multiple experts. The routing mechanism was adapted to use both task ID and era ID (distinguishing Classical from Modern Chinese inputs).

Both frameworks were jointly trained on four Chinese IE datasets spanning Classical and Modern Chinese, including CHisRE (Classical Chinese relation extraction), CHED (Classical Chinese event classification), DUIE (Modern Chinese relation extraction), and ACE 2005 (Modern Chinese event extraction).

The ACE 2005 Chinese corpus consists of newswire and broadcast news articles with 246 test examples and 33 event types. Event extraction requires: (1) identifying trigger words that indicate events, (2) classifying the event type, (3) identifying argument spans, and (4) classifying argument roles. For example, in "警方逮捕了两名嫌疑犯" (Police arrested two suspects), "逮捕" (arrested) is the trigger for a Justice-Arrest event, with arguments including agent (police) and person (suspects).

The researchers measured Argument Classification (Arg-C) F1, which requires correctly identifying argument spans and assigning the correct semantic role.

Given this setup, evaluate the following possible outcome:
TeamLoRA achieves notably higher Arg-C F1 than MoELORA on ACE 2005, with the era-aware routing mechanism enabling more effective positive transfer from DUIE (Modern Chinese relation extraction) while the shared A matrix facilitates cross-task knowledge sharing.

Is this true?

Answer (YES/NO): NO